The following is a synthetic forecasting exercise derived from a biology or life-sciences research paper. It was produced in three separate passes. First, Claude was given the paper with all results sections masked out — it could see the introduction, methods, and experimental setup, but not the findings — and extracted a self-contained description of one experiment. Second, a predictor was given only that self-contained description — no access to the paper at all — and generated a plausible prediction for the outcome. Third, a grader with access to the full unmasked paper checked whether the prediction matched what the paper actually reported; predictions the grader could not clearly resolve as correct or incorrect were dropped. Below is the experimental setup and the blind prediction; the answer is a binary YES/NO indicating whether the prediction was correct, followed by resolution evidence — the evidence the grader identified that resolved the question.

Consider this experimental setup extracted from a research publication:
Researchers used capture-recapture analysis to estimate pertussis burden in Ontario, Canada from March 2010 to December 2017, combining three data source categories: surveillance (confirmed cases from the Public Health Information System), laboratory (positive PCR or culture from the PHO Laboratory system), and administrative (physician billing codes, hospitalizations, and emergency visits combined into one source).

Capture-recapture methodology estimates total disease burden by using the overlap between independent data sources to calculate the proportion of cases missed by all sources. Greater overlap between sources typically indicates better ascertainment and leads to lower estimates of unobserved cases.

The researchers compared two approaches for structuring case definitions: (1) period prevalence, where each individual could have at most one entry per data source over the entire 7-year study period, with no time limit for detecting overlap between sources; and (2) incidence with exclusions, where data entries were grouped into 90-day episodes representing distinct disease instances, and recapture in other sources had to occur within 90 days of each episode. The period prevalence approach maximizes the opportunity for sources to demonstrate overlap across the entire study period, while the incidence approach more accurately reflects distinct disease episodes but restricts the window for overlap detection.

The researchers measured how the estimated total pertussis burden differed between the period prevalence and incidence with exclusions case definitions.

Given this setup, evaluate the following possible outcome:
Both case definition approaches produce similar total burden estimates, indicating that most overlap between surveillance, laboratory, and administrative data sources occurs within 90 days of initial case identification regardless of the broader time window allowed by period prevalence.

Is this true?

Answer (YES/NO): YES